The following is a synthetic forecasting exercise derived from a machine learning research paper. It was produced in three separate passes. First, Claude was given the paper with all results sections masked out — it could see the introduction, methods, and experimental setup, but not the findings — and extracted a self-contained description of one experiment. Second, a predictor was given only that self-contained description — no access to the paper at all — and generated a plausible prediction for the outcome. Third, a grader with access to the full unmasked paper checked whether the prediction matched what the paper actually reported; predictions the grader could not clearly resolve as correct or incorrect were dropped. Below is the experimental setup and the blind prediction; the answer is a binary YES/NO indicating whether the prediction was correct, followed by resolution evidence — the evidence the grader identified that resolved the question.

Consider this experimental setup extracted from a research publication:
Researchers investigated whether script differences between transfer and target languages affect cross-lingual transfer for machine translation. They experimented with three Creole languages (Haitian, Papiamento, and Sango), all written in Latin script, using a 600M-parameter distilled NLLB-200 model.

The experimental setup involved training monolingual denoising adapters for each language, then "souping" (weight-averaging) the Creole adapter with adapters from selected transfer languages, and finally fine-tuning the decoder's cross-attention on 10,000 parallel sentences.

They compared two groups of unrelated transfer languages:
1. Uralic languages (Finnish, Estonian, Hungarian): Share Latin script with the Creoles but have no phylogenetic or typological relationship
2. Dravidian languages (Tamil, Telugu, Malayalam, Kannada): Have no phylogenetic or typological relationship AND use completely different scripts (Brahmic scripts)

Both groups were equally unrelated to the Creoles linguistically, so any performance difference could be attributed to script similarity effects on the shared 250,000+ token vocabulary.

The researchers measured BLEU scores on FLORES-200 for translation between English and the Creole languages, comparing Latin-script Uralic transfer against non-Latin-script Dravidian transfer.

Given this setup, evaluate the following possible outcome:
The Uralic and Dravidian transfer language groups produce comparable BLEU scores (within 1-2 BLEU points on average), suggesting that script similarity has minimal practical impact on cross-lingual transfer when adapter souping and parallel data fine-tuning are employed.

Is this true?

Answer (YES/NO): YES